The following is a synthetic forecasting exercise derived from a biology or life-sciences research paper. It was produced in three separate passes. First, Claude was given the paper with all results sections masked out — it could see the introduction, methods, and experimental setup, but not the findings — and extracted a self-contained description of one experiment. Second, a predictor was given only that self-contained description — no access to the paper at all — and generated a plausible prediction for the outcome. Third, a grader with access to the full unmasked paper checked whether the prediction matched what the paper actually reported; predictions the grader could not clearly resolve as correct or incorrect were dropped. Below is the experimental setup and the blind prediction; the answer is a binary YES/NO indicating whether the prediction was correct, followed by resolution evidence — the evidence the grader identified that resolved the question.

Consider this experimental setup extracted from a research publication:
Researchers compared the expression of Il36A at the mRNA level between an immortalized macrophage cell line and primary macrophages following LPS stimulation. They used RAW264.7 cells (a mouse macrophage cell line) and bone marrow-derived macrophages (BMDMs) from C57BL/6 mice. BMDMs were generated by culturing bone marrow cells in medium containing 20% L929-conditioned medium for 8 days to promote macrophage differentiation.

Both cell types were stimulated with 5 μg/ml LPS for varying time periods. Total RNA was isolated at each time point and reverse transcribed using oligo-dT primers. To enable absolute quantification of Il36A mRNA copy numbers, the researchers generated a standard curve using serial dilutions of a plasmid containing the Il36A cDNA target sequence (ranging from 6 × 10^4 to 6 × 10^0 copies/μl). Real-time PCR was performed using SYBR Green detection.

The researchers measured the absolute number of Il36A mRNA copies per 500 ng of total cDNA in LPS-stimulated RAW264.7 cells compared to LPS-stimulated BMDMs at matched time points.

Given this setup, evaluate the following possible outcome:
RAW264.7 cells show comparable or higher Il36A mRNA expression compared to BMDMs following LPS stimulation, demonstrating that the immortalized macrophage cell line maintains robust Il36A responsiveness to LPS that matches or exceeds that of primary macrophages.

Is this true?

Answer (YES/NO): YES